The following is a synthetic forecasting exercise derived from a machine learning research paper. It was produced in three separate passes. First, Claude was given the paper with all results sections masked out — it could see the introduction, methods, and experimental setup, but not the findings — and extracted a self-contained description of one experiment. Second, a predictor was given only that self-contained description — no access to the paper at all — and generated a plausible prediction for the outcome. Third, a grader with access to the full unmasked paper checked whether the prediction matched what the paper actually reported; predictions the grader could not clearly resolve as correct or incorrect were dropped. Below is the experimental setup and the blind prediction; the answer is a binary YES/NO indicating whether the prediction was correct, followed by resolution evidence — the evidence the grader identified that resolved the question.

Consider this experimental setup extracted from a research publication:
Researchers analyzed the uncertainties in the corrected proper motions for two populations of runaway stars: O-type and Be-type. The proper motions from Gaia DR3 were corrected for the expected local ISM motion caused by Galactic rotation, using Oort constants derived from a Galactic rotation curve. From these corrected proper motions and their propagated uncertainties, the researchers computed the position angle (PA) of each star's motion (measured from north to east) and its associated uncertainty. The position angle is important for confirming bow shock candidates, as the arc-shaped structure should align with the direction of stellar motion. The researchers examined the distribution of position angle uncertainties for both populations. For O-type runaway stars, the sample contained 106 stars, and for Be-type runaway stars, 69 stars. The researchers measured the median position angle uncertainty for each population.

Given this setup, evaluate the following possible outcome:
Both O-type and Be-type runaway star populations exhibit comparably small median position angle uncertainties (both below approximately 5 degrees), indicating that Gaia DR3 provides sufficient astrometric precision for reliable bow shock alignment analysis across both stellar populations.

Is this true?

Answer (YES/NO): NO